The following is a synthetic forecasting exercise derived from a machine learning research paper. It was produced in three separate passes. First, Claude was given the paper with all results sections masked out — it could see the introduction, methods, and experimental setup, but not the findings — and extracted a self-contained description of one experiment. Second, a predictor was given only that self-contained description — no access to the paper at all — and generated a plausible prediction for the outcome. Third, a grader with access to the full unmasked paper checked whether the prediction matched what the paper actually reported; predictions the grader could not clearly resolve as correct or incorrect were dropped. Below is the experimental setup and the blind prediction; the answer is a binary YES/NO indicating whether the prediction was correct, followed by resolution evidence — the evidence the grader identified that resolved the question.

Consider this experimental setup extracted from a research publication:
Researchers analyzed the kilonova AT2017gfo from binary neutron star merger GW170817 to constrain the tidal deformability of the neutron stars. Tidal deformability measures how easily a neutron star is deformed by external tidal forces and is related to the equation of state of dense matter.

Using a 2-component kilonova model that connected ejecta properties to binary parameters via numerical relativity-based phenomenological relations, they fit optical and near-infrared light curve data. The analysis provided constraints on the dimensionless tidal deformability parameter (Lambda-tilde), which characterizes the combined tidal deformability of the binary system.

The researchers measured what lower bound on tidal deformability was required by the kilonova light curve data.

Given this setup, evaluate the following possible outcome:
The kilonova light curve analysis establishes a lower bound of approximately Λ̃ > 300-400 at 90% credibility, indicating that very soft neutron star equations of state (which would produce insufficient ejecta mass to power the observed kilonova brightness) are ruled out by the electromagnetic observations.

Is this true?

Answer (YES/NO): YES